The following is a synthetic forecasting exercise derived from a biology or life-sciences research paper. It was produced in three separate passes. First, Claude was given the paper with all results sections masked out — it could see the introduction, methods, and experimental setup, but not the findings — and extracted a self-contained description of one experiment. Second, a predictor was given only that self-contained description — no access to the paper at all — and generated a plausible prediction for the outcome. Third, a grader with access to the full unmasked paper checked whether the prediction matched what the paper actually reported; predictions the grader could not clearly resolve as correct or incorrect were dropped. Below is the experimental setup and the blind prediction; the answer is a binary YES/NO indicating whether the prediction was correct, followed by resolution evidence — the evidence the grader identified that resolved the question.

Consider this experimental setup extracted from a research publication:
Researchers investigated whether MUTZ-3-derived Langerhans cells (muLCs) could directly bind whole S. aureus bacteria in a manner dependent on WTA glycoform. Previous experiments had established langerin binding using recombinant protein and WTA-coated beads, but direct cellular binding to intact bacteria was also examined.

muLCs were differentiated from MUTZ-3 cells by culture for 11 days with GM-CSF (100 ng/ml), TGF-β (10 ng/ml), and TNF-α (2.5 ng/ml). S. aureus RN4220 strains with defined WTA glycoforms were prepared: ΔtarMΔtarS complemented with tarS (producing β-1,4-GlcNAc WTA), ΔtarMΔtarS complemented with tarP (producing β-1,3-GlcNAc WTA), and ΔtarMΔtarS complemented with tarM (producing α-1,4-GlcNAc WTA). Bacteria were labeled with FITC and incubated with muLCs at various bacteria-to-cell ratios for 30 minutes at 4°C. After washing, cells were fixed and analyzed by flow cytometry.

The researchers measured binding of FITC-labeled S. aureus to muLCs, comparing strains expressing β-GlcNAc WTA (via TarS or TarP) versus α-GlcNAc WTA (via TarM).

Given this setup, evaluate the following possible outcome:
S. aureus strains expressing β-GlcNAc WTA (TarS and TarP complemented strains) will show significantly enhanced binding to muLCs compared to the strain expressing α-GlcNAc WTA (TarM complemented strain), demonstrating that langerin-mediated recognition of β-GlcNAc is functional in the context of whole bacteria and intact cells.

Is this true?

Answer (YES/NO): YES